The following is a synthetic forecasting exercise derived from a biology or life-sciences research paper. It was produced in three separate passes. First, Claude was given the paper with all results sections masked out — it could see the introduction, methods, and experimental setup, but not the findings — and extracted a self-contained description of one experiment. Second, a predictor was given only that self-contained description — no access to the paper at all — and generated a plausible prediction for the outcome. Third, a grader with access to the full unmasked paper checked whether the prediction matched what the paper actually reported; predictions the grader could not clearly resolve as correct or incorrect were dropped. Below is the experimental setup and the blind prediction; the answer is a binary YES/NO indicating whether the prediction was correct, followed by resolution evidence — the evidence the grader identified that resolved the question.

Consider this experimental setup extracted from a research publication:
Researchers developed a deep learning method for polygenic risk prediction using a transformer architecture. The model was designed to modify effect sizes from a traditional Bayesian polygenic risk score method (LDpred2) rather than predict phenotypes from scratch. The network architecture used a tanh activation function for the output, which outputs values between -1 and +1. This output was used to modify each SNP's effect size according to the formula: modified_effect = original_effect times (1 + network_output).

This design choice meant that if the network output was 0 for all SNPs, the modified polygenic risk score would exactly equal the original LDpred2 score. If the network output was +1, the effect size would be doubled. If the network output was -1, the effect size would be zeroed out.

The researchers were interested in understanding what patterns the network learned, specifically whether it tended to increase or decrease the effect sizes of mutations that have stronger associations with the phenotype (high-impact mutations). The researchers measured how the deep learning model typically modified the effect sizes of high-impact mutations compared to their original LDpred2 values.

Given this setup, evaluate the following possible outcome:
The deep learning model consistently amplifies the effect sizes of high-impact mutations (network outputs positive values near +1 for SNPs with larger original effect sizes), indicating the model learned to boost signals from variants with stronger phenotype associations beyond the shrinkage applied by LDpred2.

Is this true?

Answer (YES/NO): YES